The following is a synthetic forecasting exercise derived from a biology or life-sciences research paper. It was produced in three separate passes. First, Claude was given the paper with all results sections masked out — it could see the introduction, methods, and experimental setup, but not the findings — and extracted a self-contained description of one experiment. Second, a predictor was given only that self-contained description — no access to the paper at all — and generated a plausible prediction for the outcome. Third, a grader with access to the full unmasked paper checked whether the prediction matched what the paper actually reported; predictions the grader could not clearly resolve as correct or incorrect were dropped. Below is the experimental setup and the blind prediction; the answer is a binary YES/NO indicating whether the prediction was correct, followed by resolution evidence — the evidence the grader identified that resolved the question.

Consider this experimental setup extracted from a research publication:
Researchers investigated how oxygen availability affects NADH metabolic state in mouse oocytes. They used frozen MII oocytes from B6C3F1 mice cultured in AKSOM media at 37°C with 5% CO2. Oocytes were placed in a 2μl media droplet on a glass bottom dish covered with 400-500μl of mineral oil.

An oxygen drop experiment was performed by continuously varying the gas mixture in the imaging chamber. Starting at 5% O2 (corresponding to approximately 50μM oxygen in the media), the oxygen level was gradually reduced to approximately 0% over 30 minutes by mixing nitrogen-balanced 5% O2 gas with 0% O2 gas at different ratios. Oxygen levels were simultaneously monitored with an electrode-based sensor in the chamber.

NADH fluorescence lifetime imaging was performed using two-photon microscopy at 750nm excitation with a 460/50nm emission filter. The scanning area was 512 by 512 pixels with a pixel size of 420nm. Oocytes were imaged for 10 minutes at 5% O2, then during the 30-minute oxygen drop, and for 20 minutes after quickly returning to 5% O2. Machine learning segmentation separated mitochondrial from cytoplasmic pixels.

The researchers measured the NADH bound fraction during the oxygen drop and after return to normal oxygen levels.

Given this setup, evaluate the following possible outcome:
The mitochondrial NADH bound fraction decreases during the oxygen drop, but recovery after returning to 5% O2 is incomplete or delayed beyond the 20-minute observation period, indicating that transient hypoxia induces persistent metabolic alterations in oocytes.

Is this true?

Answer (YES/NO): NO